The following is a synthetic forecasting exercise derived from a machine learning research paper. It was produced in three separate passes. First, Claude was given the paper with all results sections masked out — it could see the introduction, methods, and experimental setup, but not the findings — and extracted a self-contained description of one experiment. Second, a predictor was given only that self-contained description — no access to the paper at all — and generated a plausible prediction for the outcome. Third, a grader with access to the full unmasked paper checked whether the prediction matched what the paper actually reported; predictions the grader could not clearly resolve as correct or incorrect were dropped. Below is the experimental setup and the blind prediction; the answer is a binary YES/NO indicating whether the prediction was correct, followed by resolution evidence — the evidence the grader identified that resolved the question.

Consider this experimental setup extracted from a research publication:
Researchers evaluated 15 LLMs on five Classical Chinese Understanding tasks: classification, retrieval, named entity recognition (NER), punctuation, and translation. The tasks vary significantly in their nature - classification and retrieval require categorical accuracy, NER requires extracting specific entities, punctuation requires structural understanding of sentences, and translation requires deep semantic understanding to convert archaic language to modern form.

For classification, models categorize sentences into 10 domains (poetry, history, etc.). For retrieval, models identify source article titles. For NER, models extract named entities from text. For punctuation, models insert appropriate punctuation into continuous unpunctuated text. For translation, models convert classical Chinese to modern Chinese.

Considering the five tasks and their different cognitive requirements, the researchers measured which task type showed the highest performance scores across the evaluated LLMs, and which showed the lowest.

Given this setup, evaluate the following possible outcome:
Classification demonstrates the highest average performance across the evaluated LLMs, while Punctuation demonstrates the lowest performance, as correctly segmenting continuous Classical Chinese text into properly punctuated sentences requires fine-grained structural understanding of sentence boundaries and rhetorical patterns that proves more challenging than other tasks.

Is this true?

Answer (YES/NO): NO